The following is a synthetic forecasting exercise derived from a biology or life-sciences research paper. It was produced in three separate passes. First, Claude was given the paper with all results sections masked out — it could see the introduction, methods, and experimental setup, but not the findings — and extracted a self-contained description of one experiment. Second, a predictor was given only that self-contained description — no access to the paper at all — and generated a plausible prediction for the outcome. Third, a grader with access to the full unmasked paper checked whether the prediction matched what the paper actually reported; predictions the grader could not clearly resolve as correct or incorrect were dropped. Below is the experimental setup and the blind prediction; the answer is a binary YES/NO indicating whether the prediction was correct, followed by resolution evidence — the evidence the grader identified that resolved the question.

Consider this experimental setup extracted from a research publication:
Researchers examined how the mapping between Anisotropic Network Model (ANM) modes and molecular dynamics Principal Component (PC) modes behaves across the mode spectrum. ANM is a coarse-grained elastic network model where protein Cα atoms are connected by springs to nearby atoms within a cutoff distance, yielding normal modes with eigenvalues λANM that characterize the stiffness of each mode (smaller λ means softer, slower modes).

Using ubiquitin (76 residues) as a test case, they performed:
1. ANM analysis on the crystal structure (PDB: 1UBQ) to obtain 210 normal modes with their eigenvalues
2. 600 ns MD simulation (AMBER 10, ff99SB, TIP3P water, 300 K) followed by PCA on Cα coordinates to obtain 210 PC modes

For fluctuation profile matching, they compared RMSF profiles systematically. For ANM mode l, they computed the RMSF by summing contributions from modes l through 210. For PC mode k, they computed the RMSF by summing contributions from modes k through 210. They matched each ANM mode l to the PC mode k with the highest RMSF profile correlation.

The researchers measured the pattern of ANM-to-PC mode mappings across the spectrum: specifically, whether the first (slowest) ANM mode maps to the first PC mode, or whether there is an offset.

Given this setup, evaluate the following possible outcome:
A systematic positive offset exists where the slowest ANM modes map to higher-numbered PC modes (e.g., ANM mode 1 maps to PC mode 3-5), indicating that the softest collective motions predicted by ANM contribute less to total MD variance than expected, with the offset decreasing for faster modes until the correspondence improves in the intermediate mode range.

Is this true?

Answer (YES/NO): YES